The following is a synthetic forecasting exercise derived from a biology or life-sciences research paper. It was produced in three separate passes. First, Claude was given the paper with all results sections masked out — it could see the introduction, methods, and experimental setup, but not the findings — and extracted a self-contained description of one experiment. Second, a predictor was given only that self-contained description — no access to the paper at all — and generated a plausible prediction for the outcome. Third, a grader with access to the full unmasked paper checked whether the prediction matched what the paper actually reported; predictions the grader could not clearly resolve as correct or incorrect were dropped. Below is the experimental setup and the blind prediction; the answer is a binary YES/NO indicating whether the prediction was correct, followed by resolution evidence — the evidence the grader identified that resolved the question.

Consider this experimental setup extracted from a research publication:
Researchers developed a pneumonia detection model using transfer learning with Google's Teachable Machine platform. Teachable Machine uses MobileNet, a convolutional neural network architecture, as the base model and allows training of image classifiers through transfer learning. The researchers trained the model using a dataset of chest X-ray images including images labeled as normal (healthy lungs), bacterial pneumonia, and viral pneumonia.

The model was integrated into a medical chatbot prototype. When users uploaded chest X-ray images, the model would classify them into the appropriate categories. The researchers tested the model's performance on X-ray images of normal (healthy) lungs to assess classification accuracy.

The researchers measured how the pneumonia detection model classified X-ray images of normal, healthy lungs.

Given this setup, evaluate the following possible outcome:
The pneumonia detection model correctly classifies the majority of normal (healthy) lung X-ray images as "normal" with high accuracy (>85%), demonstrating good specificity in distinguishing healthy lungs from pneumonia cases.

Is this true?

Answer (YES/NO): NO